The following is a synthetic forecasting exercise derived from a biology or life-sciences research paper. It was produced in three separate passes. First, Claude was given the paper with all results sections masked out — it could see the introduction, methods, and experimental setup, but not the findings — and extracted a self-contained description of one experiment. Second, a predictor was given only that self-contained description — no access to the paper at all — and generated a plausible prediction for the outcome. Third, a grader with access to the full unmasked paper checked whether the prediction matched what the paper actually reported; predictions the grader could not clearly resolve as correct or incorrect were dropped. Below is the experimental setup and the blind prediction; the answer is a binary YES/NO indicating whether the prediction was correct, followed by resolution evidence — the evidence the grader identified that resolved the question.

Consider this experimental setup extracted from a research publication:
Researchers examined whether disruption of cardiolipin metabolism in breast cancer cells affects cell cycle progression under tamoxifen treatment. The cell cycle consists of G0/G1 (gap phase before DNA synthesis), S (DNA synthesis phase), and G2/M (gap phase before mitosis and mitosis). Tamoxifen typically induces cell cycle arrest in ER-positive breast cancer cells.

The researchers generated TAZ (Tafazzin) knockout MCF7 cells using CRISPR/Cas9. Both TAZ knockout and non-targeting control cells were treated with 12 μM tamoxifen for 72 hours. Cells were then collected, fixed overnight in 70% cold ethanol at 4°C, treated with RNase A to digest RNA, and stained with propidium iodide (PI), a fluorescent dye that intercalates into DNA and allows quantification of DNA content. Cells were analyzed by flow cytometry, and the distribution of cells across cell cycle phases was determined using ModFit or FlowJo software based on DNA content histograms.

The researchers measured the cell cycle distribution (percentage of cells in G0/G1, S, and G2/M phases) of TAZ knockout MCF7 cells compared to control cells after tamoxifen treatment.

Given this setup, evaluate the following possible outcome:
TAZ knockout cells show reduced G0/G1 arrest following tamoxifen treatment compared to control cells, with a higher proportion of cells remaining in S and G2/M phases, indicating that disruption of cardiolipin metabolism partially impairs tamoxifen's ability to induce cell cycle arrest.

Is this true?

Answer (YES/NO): NO